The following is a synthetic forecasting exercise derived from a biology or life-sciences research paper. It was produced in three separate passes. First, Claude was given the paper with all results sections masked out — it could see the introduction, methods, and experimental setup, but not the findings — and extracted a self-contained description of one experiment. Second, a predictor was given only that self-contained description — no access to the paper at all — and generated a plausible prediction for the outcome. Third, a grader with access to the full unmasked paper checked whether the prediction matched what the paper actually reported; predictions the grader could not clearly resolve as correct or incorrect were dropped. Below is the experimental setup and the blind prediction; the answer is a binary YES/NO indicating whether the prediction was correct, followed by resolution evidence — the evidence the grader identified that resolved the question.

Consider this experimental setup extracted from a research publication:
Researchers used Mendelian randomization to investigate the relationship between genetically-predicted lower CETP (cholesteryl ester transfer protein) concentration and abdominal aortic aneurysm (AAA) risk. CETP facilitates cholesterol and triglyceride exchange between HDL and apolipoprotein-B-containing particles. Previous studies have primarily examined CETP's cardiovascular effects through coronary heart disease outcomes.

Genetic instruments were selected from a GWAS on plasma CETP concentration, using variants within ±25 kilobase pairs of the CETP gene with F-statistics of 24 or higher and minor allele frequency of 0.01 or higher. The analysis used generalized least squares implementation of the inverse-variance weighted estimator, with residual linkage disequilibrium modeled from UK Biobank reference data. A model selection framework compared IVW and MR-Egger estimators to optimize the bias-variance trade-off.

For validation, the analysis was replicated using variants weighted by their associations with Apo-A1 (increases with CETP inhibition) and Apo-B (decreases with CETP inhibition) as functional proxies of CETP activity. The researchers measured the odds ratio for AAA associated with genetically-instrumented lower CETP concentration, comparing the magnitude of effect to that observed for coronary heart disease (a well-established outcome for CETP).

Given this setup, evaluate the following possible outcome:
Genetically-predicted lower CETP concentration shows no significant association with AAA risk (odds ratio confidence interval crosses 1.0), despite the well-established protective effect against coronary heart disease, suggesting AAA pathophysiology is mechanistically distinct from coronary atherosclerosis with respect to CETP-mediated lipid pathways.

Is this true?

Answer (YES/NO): NO